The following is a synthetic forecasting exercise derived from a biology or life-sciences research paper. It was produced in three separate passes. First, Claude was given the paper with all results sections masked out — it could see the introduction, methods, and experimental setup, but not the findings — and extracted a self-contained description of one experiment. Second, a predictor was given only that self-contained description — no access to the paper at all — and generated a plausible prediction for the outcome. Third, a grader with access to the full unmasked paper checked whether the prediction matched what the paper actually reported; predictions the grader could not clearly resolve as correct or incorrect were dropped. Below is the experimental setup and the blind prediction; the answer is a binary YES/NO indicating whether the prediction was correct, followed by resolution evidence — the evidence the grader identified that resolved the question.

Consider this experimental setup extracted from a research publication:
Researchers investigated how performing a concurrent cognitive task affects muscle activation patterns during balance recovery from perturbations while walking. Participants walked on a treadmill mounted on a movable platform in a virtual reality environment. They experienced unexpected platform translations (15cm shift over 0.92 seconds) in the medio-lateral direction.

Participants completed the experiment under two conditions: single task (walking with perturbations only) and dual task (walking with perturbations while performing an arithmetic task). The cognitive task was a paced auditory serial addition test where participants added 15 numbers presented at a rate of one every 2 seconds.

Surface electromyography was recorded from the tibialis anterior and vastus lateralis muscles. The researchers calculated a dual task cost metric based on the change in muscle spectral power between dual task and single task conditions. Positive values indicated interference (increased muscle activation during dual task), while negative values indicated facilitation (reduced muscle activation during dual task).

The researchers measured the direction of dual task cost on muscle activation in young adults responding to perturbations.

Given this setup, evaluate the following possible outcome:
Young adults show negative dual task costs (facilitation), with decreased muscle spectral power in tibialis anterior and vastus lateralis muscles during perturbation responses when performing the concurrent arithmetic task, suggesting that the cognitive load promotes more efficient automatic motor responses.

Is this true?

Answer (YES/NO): NO